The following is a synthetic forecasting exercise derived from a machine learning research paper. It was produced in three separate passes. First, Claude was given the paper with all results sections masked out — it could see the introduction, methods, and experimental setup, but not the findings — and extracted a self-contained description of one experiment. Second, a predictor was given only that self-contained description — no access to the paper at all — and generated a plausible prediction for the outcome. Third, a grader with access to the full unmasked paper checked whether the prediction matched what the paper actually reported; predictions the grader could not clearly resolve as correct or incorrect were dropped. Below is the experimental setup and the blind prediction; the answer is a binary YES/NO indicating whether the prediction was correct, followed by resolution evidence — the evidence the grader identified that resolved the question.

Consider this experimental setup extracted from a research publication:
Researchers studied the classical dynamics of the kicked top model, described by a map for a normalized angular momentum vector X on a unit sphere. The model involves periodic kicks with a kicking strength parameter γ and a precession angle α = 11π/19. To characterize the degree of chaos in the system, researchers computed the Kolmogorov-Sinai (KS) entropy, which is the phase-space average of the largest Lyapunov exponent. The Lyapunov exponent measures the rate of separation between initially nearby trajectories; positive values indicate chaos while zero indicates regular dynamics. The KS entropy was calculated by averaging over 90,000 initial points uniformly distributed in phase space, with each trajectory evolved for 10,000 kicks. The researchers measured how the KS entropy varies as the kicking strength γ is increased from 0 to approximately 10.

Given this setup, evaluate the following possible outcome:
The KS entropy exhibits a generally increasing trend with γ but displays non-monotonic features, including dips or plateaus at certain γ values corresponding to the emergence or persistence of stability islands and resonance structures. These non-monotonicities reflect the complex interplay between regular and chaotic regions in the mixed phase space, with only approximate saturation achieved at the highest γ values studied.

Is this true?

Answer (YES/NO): YES